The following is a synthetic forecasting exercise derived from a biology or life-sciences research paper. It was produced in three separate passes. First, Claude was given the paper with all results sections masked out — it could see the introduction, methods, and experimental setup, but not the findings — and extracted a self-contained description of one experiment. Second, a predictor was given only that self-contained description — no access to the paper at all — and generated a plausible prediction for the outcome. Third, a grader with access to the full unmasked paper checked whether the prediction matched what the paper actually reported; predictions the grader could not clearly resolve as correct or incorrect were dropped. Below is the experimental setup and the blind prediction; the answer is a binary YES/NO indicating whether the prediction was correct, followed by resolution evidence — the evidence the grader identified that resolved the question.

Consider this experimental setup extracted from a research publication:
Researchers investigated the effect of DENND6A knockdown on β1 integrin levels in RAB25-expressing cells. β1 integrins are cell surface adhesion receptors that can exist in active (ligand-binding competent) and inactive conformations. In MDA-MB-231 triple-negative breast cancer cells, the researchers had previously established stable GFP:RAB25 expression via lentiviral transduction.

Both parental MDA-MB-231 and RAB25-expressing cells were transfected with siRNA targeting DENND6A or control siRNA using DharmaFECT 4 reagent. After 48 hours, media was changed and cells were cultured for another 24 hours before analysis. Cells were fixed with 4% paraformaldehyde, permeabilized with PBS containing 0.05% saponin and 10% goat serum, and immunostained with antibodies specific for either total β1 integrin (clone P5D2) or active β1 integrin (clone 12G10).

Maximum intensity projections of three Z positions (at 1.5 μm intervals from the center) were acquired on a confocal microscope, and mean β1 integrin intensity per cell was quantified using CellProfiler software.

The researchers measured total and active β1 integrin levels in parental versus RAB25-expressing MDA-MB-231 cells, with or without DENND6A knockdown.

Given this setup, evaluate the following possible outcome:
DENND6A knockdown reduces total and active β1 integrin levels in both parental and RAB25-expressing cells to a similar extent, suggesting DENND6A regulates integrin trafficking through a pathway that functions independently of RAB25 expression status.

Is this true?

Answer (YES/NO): NO